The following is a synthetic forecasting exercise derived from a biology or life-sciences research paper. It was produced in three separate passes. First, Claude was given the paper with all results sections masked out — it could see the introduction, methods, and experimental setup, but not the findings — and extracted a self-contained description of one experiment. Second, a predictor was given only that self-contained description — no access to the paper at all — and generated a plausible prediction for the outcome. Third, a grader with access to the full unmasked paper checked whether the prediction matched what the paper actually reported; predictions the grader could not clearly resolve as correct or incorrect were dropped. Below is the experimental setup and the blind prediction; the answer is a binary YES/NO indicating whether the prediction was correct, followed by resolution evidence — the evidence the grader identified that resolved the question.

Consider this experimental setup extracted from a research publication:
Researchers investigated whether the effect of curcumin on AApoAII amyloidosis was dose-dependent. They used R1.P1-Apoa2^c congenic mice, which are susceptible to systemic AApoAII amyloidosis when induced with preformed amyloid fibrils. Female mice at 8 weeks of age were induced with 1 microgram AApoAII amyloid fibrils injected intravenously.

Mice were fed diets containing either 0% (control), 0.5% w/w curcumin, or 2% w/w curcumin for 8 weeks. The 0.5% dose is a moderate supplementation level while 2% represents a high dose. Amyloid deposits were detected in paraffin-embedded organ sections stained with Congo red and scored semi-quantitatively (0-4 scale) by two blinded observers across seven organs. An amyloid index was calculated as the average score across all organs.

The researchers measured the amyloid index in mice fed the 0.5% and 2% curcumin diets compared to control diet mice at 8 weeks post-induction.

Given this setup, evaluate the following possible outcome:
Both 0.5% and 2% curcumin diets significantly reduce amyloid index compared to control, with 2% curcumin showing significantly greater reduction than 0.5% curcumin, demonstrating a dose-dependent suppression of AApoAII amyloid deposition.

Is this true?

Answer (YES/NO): NO